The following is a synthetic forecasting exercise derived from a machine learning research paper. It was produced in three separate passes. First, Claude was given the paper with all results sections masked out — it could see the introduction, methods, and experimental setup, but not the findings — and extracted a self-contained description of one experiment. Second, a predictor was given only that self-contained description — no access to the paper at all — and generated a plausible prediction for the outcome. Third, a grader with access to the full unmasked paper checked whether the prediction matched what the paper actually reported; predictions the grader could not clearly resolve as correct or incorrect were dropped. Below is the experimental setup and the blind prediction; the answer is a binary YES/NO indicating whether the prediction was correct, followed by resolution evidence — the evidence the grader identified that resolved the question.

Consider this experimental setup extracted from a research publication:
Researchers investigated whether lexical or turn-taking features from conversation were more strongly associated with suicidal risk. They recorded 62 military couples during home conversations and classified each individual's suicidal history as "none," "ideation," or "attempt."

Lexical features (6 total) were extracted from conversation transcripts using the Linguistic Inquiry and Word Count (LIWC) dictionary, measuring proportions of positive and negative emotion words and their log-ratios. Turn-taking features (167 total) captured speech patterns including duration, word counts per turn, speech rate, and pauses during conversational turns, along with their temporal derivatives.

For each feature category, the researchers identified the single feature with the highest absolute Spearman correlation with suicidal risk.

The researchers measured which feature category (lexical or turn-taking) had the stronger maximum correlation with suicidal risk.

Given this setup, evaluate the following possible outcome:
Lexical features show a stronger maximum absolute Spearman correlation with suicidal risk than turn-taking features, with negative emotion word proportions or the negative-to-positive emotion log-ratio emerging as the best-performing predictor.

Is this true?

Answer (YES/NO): NO